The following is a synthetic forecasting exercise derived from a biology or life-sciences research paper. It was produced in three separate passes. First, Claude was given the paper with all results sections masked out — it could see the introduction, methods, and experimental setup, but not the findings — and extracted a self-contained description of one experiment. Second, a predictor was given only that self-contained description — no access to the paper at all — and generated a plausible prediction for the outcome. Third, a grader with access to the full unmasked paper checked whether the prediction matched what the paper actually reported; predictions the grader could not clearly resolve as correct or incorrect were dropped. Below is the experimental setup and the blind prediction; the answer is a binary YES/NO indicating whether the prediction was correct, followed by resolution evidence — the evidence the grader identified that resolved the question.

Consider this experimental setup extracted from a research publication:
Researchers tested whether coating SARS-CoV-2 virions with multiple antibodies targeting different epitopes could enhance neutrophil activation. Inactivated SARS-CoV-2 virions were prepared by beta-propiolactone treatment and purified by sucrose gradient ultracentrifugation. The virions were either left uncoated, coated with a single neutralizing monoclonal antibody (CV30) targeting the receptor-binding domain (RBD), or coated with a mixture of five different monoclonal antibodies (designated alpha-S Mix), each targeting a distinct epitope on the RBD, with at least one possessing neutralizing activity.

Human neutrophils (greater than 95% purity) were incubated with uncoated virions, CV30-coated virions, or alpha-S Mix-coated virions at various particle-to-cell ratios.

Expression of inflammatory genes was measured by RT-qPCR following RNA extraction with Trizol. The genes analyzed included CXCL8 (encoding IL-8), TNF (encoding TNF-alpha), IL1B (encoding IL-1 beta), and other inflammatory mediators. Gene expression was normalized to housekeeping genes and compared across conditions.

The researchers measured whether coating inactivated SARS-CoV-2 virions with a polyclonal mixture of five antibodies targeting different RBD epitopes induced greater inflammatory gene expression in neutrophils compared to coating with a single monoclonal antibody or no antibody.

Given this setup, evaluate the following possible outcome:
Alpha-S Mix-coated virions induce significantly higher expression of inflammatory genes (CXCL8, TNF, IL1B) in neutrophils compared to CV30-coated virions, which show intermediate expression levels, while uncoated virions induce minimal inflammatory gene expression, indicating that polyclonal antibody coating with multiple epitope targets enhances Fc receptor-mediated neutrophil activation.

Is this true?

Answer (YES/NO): NO